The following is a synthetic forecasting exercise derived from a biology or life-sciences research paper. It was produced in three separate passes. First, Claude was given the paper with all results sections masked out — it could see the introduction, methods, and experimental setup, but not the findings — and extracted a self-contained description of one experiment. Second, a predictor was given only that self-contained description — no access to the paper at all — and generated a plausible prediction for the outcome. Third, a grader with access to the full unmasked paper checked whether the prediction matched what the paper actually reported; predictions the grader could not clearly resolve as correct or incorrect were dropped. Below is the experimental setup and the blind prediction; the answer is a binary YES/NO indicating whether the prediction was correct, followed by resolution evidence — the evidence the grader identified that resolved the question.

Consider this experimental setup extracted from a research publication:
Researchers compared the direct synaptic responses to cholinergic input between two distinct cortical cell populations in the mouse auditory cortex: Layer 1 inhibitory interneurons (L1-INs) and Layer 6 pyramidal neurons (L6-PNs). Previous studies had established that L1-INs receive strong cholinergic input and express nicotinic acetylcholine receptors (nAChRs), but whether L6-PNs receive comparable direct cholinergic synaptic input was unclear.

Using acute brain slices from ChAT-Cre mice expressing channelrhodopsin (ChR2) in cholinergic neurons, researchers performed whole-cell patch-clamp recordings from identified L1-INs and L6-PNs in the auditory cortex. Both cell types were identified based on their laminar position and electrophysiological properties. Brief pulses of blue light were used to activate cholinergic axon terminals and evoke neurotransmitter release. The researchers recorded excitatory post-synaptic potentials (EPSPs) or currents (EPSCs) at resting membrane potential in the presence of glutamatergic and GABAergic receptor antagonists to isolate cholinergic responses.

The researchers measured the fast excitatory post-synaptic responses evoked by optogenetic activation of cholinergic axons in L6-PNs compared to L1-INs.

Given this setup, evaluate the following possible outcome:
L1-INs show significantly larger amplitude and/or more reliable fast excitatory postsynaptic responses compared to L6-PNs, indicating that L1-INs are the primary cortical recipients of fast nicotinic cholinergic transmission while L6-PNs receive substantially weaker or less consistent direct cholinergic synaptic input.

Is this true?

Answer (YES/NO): NO